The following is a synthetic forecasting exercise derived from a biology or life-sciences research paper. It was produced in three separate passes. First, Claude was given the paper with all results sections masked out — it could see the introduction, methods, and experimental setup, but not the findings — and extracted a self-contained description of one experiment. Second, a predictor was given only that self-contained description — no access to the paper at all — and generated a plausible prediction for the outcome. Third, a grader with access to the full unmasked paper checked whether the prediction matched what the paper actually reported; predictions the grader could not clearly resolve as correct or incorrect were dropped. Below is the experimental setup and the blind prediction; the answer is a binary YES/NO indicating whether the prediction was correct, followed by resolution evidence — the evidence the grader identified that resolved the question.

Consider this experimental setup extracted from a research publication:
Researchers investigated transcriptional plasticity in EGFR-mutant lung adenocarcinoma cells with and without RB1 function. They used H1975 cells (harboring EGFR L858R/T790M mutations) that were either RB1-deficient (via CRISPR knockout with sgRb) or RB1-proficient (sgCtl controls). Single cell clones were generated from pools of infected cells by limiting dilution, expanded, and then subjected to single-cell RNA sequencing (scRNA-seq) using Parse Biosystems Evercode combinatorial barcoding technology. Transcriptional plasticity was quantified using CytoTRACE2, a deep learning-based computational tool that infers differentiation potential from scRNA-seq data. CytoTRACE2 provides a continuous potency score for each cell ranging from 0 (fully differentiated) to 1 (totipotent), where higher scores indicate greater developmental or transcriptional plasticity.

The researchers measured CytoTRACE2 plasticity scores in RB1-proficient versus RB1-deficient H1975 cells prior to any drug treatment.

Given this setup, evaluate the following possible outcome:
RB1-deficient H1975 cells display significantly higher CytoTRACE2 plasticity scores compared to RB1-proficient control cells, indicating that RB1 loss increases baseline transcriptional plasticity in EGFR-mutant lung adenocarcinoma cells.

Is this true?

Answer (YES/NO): YES